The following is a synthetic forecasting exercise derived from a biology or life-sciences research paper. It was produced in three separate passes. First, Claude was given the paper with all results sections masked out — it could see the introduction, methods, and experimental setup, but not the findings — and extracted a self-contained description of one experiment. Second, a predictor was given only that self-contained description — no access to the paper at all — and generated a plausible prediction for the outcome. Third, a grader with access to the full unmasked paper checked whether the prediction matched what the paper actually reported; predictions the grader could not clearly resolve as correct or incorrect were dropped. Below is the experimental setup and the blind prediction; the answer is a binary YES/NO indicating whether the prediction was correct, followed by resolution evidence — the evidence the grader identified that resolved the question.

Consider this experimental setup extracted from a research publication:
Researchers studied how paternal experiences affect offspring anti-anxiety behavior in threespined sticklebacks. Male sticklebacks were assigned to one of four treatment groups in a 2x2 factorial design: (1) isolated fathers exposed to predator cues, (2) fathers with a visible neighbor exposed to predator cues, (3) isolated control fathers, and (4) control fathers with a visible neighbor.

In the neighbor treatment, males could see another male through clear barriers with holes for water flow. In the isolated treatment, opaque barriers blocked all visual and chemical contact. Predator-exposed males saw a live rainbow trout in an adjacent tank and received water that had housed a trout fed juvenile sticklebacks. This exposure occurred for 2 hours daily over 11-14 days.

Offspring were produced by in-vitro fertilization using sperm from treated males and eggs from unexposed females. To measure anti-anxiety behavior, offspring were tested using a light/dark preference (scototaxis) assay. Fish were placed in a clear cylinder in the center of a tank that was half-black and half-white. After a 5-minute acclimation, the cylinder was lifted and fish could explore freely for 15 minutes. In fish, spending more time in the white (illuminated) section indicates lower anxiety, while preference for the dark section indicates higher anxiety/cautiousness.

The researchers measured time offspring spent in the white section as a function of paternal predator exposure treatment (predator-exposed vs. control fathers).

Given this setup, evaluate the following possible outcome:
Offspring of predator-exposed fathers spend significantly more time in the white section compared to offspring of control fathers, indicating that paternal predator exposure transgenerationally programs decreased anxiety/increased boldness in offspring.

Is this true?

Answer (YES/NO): YES